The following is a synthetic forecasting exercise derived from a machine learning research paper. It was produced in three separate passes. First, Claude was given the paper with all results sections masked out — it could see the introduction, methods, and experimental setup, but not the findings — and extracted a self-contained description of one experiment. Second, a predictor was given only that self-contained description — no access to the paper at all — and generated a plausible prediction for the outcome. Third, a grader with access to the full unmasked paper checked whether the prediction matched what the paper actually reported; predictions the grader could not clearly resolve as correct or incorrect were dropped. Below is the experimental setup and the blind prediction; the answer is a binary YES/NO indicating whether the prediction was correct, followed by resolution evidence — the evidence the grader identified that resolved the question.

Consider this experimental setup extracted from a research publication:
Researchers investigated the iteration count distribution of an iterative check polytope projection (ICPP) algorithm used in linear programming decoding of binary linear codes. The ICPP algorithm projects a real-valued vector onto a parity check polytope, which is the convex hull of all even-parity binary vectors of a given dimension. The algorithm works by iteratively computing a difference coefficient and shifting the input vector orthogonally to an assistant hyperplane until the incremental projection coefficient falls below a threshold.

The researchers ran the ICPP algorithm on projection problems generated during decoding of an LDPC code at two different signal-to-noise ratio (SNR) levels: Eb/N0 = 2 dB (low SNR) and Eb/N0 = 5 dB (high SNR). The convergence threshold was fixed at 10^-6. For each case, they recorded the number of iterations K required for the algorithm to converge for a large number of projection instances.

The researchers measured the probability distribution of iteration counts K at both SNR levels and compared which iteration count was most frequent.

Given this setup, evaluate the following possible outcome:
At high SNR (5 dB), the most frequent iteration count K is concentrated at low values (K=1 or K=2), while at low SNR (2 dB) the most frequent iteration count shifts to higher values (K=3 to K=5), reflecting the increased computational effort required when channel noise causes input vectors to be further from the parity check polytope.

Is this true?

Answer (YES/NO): NO